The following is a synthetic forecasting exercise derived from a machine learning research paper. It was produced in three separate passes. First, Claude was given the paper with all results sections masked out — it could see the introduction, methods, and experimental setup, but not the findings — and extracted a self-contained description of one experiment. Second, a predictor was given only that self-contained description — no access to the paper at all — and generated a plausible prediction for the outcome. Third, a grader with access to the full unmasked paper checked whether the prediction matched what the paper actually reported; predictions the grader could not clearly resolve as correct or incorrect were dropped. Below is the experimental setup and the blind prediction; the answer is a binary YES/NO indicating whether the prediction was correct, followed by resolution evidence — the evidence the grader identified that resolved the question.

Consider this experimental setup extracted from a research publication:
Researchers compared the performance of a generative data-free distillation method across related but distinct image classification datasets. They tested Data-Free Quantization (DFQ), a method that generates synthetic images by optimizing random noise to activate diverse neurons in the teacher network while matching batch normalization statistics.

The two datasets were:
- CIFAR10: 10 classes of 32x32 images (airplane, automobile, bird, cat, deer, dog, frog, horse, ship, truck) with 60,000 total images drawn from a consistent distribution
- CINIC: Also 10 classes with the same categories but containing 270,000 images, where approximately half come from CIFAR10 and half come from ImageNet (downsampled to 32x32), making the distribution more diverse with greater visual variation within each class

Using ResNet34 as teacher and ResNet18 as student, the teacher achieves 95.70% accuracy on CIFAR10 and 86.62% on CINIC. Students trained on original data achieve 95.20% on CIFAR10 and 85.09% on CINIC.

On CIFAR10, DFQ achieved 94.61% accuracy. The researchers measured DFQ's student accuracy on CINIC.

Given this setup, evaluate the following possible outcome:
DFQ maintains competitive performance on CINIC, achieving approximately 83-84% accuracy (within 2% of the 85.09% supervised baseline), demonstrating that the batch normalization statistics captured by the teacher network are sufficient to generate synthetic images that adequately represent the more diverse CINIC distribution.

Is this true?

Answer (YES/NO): NO